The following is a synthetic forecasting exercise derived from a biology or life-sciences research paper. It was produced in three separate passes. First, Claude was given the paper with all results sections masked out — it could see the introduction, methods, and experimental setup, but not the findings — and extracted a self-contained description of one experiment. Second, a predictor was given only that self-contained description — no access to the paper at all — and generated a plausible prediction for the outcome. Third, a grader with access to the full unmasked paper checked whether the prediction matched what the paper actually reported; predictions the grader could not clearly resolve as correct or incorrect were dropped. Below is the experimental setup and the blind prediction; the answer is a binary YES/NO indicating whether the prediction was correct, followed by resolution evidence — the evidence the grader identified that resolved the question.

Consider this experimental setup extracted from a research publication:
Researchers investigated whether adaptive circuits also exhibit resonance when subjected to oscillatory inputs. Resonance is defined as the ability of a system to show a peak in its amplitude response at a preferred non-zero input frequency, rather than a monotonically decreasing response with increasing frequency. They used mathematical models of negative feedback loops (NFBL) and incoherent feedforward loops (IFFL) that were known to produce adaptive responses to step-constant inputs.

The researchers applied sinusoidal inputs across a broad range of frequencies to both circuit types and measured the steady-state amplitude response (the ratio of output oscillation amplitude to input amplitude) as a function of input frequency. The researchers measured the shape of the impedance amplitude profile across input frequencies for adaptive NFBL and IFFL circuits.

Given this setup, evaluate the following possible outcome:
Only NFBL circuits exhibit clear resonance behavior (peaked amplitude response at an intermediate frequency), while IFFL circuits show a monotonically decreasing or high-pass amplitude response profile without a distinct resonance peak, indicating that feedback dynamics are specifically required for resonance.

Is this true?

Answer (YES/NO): NO